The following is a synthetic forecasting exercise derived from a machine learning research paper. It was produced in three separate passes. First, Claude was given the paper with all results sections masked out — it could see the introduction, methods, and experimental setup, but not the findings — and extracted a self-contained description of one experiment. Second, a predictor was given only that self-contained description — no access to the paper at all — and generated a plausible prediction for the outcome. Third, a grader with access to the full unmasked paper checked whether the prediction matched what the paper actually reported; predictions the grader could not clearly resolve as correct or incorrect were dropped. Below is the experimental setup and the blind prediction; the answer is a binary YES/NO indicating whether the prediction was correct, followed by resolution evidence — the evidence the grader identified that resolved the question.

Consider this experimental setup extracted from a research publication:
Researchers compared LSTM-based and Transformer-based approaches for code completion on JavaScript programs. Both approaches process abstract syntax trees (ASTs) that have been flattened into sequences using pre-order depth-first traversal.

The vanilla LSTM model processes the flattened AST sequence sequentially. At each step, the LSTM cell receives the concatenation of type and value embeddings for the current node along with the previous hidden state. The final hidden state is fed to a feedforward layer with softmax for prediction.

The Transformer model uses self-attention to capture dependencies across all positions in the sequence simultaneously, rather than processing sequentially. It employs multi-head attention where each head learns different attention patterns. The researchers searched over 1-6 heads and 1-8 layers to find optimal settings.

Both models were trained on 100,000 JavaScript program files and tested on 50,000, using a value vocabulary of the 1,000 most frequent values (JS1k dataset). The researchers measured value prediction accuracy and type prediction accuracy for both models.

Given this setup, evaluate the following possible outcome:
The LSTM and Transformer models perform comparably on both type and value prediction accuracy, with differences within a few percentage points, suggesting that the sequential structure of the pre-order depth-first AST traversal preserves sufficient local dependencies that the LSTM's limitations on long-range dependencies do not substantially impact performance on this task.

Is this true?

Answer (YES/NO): NO